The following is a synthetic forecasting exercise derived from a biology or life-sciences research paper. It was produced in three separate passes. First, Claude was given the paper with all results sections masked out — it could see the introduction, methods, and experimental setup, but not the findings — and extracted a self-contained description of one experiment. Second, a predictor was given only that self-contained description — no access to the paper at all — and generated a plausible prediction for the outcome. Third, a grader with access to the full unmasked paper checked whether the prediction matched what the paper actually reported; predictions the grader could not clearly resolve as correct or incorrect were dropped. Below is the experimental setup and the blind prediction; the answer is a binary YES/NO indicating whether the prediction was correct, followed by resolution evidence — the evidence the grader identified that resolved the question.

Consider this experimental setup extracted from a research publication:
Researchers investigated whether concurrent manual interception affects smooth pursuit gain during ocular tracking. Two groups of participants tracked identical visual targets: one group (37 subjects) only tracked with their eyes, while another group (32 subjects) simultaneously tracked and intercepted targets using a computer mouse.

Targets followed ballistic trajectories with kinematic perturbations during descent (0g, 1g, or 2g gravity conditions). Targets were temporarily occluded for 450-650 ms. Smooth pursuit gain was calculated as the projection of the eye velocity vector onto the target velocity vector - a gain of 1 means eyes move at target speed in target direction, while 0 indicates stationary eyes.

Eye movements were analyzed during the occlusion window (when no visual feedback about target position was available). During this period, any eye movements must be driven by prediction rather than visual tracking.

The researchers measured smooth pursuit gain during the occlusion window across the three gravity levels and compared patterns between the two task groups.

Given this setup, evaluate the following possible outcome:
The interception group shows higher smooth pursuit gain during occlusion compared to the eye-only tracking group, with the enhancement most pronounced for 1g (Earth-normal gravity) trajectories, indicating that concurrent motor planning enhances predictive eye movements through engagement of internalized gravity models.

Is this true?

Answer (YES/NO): NO